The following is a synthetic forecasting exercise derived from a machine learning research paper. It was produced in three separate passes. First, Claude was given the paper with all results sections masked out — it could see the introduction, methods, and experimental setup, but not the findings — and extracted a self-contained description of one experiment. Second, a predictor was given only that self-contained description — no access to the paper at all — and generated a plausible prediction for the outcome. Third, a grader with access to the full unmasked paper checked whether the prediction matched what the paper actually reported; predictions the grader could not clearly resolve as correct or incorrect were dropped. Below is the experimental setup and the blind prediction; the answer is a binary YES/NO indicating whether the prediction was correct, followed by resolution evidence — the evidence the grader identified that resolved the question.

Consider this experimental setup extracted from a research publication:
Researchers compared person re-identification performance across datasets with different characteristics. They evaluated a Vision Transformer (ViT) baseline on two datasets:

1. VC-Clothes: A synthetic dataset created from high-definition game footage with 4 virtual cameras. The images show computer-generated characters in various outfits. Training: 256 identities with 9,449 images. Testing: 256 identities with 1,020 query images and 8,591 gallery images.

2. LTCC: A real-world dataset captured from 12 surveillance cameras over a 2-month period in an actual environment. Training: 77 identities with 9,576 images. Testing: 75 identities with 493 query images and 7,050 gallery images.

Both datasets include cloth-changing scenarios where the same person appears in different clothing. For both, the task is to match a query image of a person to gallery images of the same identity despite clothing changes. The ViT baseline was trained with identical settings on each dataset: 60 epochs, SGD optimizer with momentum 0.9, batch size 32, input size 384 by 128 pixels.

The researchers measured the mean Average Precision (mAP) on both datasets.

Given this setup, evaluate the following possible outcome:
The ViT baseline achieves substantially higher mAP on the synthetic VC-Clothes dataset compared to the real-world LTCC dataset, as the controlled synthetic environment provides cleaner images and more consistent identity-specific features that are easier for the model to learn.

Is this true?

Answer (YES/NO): YES